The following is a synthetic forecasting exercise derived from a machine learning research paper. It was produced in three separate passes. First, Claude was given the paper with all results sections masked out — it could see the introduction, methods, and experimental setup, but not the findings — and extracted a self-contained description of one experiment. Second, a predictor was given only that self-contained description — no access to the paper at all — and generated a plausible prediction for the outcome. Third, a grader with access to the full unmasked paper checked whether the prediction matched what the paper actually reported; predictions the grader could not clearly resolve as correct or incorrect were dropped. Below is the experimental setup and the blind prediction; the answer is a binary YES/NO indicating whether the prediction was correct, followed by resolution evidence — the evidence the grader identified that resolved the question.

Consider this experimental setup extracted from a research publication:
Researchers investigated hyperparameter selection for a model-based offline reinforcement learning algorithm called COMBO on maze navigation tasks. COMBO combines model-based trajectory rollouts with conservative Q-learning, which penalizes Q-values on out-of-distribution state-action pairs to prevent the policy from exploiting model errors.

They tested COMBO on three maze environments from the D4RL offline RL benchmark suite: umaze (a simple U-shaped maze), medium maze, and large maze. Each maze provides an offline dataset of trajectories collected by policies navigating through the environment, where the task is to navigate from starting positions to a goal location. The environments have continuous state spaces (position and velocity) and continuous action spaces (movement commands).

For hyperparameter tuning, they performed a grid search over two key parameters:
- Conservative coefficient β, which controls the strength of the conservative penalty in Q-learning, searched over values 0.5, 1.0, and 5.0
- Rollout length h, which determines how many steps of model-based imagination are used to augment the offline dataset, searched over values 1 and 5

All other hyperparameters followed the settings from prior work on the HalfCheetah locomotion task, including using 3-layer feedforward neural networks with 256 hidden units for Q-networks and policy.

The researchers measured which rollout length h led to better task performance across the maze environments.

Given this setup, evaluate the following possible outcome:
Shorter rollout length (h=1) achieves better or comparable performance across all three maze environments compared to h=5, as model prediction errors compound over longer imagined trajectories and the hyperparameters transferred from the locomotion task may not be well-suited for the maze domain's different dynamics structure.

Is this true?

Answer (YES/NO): YES